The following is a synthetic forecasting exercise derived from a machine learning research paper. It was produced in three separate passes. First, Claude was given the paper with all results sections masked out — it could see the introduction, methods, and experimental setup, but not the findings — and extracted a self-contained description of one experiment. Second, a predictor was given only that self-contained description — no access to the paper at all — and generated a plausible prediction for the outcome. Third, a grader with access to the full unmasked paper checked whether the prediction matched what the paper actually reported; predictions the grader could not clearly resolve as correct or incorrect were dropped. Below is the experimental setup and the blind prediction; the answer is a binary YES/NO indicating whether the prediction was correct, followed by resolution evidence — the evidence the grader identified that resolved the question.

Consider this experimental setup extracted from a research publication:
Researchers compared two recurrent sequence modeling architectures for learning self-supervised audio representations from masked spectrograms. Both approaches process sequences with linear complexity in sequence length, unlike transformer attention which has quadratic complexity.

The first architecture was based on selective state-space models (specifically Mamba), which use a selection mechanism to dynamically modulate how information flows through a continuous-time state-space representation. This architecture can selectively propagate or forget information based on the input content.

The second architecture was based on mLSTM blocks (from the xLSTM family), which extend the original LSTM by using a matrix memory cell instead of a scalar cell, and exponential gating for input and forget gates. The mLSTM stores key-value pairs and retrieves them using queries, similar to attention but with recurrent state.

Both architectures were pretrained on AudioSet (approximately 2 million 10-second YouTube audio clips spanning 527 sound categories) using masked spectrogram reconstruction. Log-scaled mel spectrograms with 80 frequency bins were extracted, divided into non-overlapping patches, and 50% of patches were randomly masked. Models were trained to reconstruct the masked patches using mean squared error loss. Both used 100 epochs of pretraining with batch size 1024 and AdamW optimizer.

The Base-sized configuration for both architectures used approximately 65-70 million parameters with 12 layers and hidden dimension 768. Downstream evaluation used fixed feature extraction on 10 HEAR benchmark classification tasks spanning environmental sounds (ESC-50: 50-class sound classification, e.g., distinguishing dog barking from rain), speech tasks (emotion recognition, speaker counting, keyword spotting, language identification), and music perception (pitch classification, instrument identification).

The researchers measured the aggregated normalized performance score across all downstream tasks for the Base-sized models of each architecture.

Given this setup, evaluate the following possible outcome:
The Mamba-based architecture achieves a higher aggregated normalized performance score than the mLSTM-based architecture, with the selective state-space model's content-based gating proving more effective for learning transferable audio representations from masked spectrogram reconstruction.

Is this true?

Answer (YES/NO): YES